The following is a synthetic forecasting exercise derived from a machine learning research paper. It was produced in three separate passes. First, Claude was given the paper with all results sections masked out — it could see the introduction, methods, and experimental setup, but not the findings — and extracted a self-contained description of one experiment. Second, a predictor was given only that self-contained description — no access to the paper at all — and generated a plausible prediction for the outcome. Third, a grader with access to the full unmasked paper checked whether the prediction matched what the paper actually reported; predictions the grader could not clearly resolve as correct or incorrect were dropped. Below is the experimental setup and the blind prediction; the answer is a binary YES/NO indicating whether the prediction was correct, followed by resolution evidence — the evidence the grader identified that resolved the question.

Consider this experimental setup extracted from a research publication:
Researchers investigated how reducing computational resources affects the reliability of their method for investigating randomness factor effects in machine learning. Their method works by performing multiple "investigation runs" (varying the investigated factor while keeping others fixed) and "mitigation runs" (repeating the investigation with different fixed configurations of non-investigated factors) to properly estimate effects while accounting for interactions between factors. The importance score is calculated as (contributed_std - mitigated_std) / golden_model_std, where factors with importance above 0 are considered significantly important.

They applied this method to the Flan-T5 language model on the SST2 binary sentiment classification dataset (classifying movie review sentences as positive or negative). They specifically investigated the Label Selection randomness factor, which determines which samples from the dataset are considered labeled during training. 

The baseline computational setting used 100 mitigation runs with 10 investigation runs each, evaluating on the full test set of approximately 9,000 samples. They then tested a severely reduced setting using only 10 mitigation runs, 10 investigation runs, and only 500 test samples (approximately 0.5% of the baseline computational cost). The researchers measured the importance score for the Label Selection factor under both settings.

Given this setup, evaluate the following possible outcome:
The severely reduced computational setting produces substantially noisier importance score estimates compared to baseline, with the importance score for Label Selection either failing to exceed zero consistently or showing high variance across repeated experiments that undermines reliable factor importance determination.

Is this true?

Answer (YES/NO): YES